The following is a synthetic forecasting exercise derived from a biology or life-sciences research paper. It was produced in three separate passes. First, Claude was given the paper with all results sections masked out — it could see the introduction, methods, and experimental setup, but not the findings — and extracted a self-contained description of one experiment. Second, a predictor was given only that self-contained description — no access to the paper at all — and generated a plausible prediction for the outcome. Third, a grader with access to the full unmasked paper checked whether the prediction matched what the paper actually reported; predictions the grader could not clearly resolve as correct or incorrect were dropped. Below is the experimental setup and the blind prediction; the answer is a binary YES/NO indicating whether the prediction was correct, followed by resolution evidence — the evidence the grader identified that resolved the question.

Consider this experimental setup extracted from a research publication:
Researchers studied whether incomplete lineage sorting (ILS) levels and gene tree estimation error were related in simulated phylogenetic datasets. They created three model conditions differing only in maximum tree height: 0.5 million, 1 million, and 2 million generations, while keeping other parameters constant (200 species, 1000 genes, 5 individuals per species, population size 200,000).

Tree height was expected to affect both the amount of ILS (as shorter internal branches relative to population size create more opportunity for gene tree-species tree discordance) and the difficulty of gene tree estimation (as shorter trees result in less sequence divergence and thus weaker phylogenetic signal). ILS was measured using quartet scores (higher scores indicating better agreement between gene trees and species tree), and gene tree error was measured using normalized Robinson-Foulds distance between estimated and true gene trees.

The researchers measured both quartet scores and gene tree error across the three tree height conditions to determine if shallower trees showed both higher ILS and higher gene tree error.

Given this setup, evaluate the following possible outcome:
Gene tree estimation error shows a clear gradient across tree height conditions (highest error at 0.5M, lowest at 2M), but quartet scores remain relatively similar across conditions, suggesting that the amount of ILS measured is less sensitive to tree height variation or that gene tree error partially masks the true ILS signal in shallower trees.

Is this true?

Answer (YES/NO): NO